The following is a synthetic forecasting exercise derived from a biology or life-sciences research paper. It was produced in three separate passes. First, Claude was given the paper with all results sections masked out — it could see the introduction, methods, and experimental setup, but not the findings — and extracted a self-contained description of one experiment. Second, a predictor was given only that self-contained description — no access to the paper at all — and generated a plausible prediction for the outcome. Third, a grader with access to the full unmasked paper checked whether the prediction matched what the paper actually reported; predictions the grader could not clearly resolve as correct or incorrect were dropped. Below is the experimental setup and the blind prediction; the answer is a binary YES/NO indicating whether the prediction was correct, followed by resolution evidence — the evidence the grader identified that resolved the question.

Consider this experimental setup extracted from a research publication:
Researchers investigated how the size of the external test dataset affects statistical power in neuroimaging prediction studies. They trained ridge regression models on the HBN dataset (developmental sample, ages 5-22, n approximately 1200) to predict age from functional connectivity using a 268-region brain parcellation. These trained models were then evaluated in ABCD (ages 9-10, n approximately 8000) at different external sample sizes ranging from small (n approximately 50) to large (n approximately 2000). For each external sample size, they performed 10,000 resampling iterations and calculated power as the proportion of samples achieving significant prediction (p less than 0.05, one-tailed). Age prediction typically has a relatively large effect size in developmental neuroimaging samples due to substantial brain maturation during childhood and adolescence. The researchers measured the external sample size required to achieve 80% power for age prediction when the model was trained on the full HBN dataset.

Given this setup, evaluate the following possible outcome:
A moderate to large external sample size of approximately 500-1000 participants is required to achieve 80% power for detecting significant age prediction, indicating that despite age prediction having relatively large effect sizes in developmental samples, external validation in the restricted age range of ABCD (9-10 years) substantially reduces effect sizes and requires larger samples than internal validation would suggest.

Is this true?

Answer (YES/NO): NO